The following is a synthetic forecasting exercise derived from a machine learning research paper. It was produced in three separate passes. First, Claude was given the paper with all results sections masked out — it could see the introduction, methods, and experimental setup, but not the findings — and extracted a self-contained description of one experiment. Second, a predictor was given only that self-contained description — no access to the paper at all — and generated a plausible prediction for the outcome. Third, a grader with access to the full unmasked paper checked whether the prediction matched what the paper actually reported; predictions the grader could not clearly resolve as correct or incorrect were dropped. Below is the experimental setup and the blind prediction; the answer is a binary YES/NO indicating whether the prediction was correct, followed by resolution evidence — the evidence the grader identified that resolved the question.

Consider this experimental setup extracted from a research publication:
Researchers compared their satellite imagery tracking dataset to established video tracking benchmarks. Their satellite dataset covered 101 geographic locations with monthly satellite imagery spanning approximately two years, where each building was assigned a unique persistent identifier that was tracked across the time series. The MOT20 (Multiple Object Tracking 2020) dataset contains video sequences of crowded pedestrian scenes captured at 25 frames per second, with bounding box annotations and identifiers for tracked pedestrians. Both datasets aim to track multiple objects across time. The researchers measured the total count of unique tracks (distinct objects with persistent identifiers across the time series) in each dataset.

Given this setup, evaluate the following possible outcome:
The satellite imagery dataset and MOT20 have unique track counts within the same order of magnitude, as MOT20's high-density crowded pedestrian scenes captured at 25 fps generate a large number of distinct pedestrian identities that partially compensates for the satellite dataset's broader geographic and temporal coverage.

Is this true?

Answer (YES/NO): NO